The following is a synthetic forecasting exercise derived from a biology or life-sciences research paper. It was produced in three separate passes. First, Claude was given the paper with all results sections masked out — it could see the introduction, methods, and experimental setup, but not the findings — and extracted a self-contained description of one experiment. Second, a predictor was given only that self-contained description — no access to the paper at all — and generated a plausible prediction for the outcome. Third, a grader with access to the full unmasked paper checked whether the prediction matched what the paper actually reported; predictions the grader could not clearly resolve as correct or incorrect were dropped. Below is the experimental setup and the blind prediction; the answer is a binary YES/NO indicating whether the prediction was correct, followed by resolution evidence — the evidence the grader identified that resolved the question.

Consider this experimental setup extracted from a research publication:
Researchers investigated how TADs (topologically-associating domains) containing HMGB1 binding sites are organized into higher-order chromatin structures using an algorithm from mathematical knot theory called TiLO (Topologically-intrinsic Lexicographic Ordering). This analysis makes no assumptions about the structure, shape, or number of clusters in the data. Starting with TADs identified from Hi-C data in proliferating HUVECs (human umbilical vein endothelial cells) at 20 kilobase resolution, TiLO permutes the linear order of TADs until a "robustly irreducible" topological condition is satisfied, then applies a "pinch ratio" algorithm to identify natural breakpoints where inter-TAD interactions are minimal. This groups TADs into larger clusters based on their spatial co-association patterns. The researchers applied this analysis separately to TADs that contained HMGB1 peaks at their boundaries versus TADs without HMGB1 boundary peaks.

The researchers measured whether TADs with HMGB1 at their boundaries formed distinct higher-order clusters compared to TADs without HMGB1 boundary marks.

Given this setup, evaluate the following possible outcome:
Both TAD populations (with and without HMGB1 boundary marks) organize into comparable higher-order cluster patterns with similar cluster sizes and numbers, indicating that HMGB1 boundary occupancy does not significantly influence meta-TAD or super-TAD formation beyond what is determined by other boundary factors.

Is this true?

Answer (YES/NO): NO